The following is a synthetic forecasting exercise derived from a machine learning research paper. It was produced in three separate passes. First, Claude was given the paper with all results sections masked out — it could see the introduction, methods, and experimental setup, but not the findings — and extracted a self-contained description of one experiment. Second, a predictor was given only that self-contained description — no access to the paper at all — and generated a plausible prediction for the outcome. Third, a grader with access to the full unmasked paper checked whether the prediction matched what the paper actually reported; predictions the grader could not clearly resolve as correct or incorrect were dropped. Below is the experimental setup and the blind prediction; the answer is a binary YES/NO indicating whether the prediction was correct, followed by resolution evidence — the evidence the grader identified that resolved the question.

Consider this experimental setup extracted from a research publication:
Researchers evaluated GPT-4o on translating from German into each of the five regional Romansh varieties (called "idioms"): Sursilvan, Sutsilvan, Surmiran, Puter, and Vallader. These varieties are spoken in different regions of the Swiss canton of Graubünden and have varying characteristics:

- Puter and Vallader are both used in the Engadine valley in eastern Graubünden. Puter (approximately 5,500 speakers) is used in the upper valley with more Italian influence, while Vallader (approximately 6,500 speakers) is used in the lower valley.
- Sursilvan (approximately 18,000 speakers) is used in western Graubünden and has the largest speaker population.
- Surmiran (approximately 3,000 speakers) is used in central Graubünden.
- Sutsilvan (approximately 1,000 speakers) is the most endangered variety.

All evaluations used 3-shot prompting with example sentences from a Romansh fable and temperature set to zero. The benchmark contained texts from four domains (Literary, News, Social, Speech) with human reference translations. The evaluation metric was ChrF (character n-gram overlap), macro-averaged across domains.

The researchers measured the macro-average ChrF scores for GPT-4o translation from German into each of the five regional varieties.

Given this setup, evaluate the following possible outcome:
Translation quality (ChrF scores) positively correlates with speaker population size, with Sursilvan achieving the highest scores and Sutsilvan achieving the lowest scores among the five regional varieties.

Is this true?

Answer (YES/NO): YES